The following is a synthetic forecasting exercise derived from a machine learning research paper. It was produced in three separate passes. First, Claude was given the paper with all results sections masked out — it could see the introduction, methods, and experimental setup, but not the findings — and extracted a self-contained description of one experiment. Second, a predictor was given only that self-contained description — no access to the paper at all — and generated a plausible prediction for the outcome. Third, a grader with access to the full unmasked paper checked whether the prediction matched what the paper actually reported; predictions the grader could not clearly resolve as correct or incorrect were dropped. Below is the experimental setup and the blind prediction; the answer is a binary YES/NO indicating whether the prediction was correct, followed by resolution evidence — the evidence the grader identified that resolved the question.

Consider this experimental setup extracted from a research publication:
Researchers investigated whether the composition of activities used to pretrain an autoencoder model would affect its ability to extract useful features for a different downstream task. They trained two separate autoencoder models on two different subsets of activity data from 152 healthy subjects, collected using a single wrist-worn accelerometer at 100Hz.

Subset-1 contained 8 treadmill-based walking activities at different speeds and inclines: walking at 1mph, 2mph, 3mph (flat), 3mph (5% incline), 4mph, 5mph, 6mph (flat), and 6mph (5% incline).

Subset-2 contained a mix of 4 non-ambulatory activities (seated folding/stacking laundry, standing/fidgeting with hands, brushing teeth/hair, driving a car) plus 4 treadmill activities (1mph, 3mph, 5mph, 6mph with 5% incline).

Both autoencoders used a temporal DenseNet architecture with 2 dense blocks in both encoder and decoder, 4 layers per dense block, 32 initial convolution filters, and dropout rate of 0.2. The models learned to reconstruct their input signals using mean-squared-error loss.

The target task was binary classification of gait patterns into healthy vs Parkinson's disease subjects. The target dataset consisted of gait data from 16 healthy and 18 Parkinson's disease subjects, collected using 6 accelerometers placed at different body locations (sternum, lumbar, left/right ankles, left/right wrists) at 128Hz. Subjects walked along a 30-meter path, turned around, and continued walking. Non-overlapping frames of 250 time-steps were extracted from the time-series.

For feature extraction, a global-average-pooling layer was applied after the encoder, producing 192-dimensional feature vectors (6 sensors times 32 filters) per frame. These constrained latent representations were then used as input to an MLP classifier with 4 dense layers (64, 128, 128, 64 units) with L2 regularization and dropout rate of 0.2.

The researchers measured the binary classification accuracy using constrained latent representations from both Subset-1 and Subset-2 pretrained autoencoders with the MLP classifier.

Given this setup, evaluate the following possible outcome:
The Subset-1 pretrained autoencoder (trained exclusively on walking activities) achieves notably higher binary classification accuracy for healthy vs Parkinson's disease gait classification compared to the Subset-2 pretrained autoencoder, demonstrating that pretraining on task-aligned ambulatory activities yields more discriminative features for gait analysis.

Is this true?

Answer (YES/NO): NO